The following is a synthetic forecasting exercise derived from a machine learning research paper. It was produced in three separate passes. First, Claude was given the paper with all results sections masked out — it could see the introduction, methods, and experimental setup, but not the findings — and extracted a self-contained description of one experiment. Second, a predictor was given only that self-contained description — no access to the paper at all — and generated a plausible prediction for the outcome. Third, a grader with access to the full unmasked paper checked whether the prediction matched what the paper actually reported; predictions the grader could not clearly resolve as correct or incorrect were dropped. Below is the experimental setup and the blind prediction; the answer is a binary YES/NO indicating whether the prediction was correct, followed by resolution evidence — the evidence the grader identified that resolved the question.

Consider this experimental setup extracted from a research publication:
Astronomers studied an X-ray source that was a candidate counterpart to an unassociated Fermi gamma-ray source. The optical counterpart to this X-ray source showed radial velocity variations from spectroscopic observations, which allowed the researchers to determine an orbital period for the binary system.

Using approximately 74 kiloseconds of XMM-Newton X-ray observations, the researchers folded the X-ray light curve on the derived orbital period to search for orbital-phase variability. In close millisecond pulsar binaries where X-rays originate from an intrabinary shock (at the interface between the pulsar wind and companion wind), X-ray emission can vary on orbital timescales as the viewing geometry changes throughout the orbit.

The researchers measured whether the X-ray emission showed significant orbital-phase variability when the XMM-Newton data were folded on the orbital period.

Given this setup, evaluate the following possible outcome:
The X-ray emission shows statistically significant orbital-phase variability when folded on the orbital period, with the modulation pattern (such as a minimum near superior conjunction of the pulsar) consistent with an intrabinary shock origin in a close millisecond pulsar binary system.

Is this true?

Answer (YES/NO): NO